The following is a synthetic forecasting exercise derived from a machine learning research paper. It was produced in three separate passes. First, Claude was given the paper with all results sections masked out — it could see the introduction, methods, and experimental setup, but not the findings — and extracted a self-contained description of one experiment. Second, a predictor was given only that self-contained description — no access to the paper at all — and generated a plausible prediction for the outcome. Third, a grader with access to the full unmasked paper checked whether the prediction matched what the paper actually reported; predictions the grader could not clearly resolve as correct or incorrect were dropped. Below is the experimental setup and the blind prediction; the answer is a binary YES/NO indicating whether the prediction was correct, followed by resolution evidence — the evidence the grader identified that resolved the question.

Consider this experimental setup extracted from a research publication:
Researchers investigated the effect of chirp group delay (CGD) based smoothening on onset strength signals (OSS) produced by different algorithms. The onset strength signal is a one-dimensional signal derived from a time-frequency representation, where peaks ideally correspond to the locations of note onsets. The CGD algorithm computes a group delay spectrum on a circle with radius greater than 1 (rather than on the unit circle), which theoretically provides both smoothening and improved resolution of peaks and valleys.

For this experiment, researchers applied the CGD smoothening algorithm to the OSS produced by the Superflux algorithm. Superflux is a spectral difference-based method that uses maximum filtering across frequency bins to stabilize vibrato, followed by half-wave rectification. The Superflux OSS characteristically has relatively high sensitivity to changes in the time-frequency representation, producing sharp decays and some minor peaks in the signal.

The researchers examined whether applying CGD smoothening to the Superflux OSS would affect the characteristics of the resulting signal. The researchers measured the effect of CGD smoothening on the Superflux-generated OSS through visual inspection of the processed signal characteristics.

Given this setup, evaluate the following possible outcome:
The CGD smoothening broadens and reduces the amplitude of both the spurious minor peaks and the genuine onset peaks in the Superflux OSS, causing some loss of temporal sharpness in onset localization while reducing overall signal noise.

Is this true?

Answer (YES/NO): NO